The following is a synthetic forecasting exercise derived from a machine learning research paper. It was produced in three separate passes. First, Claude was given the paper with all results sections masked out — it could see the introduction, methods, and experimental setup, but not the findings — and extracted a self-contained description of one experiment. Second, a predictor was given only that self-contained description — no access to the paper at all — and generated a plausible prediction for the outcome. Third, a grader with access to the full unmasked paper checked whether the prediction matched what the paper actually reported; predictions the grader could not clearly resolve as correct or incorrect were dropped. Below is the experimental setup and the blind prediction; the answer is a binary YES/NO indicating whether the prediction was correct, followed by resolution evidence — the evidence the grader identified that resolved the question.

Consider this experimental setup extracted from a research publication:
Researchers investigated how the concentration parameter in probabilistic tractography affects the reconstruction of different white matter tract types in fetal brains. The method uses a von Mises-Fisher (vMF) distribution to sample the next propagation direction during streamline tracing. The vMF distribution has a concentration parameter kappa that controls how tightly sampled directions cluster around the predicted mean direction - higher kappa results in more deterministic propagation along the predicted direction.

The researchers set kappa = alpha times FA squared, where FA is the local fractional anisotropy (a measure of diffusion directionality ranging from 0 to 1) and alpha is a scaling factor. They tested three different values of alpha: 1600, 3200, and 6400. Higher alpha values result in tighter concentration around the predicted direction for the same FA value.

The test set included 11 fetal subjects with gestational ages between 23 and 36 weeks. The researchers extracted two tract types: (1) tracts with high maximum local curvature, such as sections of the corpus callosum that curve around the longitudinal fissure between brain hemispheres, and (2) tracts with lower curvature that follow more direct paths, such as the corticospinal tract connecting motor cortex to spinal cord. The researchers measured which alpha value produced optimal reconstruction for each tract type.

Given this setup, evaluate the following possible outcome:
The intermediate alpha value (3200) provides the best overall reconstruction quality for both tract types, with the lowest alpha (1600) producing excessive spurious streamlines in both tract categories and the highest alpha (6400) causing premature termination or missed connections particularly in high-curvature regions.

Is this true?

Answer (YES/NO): NO